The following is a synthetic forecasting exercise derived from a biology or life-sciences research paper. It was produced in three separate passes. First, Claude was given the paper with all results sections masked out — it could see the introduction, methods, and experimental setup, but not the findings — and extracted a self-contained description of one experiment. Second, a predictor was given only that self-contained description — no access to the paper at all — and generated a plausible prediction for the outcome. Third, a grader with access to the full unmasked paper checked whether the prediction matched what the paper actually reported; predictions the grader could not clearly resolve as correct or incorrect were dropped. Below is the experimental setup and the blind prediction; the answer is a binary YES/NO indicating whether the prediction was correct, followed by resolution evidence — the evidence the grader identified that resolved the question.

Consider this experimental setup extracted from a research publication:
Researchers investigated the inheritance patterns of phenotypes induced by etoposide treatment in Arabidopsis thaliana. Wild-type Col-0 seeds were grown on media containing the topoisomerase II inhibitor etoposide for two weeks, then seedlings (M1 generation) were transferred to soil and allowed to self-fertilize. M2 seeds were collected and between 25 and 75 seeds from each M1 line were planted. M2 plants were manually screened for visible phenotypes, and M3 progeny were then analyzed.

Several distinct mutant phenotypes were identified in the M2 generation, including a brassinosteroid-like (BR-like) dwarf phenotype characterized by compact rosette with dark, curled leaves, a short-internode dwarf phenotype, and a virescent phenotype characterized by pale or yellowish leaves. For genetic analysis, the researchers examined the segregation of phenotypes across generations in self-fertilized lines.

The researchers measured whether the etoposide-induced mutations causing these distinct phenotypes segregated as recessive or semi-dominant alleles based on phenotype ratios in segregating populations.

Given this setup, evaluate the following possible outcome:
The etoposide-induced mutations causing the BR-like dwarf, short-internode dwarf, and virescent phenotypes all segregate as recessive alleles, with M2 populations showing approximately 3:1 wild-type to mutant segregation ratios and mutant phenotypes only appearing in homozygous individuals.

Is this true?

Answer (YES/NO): NO